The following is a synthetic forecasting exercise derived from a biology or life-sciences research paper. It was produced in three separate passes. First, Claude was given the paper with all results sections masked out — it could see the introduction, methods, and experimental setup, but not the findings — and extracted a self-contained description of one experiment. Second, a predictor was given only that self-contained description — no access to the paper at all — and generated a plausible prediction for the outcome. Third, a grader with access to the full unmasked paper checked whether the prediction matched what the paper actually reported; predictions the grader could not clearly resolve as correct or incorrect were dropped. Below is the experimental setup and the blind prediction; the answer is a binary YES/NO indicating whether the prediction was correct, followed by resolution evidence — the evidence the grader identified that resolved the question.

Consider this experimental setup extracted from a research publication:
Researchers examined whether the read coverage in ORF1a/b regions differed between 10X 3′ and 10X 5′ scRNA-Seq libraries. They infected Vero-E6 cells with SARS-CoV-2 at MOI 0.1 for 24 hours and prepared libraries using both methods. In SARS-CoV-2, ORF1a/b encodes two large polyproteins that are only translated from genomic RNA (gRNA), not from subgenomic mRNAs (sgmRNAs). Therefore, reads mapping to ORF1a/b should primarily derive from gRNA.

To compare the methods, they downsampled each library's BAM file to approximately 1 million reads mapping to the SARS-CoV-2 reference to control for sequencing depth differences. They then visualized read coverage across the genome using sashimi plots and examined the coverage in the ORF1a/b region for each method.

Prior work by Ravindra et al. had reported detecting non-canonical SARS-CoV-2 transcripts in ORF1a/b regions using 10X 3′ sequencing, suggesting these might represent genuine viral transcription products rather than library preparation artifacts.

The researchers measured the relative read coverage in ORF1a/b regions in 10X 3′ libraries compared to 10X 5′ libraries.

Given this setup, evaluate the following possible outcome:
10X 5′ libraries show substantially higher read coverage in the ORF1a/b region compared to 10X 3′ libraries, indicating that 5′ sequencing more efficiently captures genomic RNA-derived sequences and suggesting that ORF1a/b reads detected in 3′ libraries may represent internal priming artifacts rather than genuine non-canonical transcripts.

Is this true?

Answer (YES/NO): NO